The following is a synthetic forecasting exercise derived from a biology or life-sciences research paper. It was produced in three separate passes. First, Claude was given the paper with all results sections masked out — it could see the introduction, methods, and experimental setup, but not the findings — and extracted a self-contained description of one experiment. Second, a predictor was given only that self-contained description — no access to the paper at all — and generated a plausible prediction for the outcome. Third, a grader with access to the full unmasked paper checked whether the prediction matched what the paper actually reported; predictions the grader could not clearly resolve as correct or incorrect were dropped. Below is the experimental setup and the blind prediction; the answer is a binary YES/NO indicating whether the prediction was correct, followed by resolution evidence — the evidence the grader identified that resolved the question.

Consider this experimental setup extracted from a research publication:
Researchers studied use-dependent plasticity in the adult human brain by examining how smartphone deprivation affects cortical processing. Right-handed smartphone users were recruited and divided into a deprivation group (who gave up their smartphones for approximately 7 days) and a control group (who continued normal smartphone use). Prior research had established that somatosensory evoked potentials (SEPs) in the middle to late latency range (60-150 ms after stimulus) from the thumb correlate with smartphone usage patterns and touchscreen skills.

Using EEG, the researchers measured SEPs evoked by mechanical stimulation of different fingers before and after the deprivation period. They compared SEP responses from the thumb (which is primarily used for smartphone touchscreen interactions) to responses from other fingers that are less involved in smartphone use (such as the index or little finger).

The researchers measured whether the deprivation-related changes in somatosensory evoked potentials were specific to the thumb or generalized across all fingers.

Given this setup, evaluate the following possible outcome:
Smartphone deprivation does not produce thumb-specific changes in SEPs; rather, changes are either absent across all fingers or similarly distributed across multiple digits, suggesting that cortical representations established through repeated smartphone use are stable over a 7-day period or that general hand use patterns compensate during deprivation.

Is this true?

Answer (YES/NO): NO